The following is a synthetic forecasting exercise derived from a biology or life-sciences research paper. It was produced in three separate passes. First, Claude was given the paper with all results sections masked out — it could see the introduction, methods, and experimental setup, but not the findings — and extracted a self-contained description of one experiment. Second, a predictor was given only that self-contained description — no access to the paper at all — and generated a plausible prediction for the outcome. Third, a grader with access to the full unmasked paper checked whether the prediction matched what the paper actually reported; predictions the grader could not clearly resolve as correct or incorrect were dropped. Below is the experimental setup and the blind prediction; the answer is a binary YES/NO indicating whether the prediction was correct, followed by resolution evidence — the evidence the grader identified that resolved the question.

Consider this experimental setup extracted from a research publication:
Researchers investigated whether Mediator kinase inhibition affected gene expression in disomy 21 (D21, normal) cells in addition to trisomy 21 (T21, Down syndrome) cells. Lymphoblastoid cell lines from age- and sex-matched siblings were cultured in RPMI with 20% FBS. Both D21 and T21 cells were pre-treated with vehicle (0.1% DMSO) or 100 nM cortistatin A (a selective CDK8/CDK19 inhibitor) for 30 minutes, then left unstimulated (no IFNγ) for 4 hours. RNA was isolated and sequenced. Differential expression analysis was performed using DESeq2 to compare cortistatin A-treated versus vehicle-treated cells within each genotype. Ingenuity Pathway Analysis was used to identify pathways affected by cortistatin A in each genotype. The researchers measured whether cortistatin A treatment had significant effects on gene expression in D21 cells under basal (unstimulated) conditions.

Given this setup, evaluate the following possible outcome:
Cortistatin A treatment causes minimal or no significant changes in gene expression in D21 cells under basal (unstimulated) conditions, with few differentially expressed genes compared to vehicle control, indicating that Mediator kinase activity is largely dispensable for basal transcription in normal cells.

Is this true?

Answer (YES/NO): NO